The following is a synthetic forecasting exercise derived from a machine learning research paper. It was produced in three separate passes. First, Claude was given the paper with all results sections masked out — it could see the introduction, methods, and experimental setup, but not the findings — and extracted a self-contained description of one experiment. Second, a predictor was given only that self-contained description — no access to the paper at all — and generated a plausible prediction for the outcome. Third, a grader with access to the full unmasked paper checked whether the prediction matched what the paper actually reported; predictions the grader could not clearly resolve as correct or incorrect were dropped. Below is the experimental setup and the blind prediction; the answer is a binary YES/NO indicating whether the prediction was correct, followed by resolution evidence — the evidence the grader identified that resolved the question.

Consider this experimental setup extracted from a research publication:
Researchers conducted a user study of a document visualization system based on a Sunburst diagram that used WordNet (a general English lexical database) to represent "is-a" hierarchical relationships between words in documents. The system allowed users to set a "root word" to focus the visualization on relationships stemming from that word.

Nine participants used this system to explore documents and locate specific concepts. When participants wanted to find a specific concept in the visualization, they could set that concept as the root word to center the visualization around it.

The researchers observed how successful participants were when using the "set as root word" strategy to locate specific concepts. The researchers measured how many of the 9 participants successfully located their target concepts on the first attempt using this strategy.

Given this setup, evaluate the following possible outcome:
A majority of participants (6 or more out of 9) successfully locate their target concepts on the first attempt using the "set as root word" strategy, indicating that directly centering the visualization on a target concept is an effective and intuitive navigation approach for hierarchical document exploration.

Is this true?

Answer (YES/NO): NO